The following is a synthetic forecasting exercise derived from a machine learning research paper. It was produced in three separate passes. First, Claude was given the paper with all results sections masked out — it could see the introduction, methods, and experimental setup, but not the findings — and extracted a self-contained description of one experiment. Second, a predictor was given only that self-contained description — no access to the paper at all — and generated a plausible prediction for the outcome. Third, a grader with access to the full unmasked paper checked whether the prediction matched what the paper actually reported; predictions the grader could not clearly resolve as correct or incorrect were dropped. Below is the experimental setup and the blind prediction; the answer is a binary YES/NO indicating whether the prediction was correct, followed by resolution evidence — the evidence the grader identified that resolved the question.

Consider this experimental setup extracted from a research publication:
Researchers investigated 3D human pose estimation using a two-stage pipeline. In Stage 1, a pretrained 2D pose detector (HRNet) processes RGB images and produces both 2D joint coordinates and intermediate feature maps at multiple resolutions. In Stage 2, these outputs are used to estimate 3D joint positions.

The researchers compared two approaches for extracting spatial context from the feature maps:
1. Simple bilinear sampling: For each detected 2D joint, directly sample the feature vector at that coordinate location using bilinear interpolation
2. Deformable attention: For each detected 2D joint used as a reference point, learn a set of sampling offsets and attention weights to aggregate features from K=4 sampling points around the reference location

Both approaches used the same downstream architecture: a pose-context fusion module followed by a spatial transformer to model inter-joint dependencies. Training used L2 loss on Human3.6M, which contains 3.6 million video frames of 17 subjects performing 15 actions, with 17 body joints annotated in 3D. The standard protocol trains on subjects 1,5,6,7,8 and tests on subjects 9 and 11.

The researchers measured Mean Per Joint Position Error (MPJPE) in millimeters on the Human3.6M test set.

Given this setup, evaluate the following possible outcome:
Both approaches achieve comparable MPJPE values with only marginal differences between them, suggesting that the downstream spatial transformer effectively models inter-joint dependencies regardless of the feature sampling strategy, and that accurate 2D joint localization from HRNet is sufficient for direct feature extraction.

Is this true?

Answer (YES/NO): NO